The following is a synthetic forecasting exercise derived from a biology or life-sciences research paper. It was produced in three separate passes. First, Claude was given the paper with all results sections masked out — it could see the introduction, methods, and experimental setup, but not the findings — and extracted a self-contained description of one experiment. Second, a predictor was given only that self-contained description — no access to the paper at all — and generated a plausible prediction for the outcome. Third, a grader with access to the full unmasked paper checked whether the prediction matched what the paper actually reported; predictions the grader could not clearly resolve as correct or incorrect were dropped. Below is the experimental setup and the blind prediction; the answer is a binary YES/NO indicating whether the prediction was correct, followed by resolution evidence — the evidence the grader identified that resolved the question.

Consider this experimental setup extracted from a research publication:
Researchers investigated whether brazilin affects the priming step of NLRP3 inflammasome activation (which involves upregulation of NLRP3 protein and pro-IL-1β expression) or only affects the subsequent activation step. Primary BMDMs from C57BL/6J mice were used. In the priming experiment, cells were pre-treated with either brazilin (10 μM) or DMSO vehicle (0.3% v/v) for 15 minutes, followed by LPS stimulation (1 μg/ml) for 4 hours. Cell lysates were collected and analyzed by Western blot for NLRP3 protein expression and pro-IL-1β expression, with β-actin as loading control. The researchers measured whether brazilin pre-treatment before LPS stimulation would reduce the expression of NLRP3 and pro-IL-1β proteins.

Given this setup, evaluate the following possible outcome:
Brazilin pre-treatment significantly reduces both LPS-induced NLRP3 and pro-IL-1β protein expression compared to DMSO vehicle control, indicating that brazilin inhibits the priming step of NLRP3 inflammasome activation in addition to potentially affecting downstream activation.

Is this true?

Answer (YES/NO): YES